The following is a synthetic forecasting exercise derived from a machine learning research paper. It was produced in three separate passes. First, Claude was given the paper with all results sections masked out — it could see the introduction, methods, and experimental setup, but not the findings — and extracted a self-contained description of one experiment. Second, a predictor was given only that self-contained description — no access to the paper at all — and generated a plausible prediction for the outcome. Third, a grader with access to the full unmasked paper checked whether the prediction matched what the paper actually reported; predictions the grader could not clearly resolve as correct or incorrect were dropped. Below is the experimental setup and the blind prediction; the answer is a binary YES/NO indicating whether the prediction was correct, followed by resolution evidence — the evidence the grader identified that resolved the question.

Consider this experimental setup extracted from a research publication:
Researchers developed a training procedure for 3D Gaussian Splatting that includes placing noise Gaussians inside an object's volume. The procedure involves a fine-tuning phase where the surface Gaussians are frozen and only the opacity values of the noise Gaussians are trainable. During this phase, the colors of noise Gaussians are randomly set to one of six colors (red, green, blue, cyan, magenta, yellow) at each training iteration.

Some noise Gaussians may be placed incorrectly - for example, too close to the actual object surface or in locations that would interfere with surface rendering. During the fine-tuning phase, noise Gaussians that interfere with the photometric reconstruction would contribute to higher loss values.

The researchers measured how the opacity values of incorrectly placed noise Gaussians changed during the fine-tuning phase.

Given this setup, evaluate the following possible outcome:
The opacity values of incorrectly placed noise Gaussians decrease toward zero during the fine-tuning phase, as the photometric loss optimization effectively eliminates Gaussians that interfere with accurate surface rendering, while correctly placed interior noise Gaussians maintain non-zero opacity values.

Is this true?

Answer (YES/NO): YES